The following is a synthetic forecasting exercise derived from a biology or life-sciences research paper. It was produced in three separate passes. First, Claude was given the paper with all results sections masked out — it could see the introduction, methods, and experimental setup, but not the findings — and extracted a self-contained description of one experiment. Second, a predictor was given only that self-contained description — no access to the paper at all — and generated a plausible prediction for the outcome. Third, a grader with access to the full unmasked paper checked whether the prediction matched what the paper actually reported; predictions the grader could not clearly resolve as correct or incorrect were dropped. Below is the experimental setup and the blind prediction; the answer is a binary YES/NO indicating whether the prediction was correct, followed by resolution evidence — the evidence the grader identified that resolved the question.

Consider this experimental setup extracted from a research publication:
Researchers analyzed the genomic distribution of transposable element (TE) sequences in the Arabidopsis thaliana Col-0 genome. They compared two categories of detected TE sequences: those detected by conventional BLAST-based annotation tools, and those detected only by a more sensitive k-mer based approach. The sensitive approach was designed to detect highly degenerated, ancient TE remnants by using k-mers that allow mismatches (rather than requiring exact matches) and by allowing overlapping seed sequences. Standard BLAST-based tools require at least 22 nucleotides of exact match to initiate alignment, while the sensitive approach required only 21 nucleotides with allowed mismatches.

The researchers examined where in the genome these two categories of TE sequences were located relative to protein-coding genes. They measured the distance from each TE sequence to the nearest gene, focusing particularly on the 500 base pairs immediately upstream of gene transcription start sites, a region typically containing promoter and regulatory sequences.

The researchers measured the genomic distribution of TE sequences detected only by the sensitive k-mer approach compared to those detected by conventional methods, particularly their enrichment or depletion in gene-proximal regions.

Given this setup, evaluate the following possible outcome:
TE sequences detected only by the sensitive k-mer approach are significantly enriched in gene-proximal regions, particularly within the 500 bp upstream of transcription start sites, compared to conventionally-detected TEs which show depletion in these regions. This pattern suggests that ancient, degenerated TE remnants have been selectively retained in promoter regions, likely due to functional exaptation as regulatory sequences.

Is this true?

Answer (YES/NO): YES